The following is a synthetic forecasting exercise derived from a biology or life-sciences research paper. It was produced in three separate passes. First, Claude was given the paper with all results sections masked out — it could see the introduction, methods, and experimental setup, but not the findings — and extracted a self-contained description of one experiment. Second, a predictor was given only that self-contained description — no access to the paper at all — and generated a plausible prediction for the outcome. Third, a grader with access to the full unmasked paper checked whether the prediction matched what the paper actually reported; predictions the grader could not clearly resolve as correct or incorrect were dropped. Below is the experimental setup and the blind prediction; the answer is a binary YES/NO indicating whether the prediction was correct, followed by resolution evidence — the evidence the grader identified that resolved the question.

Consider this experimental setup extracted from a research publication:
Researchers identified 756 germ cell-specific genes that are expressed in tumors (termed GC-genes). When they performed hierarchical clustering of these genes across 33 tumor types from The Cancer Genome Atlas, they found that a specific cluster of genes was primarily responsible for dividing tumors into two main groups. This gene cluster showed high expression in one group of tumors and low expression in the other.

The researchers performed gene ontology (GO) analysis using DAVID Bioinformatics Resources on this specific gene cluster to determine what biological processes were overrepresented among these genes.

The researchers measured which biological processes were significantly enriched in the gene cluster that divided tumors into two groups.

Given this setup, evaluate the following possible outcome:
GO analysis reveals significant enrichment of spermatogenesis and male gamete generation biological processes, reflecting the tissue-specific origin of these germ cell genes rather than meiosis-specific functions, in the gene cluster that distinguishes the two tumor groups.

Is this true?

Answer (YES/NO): NO